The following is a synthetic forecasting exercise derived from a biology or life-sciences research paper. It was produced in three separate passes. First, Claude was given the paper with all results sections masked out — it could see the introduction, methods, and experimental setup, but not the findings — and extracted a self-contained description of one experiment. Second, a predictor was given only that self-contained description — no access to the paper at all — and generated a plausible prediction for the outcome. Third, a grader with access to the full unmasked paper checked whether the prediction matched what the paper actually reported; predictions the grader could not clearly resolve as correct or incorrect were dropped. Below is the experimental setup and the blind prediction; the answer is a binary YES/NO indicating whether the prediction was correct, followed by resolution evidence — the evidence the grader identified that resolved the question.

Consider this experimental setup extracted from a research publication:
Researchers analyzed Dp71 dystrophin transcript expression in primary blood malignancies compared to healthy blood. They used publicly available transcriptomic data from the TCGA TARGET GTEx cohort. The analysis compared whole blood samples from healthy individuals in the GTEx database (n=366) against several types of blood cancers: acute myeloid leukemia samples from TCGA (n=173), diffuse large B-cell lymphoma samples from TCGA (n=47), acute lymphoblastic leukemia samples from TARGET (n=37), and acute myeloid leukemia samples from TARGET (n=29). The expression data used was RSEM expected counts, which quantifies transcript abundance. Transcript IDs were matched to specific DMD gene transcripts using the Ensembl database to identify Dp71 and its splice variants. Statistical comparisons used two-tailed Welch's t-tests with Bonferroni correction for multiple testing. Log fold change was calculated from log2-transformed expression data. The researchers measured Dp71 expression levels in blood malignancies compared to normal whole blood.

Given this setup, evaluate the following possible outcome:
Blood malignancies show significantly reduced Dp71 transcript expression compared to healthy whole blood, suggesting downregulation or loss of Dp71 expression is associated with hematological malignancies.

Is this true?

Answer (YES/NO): NO